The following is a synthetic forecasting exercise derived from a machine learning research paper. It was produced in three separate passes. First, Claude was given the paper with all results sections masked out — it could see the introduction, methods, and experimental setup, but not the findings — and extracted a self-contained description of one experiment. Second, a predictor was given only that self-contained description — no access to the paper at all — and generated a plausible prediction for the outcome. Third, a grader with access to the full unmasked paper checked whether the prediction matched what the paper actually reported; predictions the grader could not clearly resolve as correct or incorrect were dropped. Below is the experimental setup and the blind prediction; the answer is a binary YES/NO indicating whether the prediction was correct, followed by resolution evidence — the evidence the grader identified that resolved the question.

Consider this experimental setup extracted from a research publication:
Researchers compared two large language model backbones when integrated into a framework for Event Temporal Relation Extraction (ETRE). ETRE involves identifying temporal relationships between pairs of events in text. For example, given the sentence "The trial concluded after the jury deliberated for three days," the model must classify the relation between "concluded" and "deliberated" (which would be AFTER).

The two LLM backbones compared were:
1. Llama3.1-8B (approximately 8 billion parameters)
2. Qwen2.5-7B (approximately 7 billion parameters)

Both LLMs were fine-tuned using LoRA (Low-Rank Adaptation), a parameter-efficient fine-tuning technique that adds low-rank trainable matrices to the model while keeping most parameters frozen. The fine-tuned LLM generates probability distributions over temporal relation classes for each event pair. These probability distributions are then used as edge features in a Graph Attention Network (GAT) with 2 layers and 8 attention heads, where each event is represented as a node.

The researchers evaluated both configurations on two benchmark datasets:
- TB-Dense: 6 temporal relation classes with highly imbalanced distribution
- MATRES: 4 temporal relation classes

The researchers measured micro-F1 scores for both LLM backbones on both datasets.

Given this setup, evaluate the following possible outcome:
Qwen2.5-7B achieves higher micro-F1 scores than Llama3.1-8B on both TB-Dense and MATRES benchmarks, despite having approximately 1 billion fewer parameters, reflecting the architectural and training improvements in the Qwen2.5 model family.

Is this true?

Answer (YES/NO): NO